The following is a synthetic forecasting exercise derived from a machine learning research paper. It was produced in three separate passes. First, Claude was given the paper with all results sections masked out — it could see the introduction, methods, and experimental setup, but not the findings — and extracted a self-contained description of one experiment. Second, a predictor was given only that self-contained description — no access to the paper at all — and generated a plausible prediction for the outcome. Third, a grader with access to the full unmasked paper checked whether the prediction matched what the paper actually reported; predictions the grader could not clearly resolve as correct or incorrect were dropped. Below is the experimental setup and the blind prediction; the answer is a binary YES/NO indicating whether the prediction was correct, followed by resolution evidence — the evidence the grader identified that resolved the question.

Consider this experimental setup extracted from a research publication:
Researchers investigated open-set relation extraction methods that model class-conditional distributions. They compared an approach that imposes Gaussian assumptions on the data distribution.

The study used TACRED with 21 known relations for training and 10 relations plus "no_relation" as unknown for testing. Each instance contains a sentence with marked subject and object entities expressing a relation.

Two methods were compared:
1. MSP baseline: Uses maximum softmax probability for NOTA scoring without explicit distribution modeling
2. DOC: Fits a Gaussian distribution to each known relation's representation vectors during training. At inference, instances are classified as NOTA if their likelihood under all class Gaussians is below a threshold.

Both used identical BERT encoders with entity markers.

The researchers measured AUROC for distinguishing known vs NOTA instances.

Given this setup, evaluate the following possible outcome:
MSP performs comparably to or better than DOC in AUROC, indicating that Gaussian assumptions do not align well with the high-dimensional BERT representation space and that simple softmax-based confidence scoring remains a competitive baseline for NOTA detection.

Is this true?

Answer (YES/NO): YES